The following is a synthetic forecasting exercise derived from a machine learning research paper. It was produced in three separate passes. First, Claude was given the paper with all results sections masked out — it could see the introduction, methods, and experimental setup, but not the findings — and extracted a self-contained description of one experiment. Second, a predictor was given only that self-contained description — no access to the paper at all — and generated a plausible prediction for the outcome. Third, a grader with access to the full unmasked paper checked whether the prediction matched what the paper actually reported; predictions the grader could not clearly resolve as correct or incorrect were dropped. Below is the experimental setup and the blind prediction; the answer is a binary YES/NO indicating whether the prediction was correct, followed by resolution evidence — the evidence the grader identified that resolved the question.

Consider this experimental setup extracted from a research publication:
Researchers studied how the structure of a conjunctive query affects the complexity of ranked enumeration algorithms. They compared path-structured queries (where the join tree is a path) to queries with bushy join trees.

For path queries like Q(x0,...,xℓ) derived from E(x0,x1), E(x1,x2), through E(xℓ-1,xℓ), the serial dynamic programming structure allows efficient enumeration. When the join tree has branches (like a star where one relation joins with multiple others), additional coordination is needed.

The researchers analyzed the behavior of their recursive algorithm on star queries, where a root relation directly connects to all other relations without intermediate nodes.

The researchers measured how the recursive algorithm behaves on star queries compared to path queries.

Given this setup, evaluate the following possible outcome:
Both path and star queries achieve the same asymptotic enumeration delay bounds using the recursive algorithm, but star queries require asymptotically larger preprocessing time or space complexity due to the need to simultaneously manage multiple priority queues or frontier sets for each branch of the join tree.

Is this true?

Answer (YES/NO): NO